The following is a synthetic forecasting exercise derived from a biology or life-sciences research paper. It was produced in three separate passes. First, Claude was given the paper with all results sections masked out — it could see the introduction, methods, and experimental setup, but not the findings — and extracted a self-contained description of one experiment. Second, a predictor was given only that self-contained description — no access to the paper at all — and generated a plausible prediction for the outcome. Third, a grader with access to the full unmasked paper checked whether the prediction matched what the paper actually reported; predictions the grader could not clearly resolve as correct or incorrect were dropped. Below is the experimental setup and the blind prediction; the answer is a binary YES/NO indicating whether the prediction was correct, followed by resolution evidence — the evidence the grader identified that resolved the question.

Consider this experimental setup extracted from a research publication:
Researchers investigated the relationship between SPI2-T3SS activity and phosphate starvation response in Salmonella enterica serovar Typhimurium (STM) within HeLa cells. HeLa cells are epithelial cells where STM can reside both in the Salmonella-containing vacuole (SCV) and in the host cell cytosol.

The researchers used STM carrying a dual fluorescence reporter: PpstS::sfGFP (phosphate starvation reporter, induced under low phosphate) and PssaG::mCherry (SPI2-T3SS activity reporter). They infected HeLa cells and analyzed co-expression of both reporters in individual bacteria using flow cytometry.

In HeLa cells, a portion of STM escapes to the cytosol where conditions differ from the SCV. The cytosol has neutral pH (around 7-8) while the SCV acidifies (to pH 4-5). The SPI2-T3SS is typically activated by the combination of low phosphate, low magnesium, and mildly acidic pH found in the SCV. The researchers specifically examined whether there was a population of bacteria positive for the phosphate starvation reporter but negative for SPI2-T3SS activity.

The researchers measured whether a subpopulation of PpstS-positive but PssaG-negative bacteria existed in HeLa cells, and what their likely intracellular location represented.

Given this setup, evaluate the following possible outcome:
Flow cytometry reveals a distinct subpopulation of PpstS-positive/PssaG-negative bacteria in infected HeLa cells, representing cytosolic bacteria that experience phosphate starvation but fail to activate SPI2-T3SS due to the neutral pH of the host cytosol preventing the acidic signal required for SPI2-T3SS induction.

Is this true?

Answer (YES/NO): YES